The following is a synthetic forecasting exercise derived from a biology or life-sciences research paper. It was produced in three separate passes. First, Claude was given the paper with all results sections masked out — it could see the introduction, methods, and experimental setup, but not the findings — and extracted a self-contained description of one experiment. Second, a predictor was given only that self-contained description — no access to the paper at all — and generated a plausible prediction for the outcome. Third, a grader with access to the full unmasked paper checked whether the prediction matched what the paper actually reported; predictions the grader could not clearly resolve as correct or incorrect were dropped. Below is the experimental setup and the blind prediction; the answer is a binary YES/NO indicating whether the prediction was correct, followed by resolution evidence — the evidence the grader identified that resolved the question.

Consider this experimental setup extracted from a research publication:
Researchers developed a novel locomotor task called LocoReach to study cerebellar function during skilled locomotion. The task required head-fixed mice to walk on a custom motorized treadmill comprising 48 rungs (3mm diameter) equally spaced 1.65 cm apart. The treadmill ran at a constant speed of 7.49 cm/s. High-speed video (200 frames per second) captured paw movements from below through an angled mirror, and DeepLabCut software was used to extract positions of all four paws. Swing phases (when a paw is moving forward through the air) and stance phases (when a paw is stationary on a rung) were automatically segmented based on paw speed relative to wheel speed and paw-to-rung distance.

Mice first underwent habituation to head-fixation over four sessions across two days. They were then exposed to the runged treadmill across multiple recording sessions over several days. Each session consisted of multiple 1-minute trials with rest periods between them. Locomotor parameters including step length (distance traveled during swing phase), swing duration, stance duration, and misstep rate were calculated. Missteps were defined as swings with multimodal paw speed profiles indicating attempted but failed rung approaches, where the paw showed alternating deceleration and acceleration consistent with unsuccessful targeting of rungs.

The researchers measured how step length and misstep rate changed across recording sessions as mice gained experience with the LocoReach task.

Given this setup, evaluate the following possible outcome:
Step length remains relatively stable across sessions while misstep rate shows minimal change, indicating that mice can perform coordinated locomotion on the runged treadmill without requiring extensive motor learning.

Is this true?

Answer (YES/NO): NO